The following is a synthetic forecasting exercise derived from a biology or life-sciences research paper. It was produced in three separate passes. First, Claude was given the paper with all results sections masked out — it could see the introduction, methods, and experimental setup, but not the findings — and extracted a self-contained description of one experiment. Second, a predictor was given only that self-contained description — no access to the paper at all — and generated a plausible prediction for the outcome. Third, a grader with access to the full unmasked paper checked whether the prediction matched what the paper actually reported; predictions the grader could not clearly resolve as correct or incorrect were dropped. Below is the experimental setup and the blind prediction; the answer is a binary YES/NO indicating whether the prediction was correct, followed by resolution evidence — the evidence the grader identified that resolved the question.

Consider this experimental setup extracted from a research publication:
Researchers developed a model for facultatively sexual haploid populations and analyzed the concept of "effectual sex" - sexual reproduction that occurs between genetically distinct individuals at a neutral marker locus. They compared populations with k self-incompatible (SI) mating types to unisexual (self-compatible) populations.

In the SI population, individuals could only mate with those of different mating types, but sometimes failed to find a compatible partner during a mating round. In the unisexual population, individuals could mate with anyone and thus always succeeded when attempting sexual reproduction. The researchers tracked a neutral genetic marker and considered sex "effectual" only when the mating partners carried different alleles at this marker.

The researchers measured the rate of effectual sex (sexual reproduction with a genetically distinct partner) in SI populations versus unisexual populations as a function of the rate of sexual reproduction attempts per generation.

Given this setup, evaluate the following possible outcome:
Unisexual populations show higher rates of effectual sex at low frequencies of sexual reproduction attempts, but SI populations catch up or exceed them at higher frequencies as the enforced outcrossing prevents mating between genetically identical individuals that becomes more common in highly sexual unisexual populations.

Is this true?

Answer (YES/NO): NO